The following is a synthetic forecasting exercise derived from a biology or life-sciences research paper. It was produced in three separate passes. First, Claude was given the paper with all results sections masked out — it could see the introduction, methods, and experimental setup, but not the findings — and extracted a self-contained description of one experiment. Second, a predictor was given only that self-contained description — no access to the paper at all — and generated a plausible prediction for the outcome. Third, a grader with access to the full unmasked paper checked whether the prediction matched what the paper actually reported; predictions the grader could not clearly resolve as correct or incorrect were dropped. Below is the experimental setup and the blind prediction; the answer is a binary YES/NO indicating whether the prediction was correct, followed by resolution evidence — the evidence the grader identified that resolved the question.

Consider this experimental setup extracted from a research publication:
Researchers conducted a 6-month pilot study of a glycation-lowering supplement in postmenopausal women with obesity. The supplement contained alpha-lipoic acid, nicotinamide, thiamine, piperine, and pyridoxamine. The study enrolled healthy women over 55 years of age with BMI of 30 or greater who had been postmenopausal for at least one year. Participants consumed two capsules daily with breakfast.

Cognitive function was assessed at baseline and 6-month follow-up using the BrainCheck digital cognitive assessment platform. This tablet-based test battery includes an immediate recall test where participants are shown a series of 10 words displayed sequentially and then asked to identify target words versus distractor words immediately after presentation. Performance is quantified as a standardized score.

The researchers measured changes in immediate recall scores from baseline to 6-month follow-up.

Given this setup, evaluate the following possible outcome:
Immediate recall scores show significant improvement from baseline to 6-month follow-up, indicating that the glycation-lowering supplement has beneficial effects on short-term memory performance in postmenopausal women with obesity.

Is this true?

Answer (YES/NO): YES